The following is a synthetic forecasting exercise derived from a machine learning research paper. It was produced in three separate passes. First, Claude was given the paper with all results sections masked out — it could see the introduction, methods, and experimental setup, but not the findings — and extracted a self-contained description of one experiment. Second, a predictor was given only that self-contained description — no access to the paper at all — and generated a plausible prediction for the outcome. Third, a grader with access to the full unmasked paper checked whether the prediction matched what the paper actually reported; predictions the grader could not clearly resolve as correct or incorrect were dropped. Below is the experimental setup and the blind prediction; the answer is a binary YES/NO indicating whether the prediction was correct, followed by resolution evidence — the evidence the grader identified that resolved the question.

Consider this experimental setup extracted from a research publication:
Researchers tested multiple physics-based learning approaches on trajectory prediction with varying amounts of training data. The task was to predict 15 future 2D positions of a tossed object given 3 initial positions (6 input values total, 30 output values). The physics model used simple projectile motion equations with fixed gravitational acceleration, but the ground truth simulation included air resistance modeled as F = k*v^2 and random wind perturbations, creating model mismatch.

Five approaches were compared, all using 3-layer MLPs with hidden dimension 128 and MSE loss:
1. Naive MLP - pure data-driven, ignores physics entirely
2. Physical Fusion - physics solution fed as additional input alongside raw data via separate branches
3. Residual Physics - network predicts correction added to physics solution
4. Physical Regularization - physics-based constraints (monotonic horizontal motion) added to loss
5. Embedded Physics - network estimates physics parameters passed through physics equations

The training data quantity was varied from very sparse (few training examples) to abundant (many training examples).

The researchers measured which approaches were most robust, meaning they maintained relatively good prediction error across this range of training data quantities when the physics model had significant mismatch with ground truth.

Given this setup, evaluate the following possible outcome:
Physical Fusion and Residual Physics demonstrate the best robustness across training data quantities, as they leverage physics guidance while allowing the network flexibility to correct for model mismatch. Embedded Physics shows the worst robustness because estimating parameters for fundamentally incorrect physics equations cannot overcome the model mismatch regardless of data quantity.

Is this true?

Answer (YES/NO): NO